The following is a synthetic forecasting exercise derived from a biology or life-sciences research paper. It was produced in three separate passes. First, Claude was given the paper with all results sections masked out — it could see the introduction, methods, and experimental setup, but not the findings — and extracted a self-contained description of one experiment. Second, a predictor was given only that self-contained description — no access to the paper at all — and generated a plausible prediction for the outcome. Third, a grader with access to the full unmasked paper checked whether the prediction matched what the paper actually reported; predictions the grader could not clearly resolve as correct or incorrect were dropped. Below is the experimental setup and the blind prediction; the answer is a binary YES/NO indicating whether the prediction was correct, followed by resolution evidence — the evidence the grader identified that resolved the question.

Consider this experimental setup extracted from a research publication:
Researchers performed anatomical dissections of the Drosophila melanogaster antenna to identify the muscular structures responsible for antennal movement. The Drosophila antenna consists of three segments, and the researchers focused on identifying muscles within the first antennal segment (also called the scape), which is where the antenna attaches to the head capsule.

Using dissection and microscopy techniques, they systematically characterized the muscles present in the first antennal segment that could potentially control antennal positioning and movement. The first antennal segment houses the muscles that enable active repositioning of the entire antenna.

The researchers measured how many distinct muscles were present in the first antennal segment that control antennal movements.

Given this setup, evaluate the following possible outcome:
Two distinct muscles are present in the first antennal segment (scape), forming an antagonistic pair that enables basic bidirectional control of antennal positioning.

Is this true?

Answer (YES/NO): NO